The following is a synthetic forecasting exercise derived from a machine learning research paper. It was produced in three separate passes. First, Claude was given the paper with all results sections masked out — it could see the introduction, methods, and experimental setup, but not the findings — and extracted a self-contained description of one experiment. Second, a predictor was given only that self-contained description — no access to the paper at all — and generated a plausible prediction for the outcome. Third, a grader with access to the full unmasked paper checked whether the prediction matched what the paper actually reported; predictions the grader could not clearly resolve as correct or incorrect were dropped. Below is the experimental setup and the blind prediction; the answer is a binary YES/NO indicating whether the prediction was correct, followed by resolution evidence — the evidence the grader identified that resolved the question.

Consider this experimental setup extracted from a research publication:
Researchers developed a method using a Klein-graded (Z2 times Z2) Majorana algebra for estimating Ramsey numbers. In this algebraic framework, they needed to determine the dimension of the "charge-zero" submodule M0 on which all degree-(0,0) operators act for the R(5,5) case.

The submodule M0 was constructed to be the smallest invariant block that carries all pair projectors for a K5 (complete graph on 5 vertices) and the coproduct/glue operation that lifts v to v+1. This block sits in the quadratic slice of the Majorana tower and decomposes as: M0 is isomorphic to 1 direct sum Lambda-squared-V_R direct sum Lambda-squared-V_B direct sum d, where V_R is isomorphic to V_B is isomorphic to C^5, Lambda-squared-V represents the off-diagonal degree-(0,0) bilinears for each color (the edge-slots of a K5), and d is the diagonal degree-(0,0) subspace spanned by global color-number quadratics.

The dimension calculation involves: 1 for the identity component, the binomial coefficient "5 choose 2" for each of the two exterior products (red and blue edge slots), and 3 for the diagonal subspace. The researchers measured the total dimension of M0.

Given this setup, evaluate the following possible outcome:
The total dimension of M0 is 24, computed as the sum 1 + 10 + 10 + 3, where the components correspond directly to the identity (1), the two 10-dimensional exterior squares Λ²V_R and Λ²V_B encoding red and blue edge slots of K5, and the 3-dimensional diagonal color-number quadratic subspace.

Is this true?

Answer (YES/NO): YES